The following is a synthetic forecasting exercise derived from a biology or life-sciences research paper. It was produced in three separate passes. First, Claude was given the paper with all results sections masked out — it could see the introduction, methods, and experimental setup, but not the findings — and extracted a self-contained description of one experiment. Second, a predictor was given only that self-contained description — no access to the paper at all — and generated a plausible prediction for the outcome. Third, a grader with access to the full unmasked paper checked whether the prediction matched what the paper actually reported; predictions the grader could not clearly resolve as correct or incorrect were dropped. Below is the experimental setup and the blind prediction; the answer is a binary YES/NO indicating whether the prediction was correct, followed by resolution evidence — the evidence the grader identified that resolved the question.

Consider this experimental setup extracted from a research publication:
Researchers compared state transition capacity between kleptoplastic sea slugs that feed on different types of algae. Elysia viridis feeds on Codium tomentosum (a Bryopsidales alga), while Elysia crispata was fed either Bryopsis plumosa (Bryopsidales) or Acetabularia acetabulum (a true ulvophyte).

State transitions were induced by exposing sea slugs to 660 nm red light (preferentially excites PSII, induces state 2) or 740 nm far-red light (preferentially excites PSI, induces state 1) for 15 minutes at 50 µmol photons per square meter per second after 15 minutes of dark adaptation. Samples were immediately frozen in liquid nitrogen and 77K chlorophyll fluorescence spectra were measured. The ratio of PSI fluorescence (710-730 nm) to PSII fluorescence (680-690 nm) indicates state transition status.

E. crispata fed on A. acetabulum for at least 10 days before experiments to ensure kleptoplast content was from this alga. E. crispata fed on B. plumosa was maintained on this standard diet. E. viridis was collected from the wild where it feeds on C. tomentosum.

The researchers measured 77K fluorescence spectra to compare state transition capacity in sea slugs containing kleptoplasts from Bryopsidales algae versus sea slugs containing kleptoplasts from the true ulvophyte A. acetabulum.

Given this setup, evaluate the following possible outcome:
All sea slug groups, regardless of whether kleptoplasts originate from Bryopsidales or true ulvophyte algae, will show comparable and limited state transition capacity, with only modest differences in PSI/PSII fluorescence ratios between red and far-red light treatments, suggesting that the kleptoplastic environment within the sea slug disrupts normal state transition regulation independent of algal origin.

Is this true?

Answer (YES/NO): NO